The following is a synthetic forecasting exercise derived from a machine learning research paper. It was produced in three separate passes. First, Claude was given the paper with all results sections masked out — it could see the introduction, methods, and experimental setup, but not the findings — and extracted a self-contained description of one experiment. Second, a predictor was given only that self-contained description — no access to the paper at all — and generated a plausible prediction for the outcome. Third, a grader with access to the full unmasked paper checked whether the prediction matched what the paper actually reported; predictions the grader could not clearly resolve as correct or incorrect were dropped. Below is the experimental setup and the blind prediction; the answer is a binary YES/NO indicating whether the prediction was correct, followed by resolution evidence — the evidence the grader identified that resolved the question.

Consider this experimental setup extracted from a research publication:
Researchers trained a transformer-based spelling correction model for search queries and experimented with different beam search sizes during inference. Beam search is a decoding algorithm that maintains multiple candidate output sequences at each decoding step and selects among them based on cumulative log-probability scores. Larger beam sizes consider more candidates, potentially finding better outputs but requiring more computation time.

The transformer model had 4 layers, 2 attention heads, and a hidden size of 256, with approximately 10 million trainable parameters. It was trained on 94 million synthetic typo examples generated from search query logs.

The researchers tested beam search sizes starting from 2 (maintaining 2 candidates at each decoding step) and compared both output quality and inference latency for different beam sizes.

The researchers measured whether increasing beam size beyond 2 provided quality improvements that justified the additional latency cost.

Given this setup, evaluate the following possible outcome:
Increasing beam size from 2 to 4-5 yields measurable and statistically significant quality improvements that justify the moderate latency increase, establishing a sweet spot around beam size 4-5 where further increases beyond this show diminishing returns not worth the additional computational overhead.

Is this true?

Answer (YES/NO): NO